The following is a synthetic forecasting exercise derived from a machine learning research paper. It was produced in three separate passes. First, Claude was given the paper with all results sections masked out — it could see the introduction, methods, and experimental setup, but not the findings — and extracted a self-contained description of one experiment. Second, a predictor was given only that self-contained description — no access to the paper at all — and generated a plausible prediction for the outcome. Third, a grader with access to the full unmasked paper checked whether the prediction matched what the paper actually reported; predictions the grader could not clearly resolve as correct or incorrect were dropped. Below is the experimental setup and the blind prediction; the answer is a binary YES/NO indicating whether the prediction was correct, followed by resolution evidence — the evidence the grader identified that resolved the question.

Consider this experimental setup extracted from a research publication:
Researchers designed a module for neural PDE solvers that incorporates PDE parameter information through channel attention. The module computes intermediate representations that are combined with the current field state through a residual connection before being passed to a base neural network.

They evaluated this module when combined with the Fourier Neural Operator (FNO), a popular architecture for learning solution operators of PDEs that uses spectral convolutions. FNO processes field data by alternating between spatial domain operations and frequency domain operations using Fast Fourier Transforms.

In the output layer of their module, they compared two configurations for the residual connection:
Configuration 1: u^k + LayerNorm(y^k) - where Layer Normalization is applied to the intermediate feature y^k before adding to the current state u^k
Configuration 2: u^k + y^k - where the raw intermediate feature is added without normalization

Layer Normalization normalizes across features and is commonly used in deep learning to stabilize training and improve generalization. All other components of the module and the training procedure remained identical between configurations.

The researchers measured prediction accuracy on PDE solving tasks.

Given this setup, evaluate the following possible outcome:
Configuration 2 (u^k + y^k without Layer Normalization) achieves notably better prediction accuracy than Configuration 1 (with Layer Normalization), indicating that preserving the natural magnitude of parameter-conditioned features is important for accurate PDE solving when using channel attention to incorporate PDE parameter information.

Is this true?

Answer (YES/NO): YES